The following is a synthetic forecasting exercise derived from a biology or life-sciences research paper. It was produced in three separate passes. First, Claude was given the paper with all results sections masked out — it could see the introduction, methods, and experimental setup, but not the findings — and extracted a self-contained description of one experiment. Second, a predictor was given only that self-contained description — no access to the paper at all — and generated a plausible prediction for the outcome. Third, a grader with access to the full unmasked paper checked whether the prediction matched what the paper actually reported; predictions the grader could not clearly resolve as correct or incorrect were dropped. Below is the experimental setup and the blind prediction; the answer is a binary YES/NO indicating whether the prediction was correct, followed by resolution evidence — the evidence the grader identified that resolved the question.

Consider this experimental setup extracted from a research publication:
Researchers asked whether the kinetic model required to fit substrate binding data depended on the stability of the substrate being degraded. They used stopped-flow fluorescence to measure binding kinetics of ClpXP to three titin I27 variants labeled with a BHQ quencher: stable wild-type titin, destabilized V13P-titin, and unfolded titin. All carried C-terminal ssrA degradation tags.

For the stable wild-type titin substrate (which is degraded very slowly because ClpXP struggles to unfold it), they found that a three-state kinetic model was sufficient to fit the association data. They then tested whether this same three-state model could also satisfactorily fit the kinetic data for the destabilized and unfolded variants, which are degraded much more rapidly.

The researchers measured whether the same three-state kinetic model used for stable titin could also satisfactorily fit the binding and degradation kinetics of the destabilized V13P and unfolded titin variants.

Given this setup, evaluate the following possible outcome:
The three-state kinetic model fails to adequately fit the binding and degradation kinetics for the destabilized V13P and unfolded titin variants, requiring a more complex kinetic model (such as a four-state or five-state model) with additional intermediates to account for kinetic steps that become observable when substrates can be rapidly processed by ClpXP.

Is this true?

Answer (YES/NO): YES